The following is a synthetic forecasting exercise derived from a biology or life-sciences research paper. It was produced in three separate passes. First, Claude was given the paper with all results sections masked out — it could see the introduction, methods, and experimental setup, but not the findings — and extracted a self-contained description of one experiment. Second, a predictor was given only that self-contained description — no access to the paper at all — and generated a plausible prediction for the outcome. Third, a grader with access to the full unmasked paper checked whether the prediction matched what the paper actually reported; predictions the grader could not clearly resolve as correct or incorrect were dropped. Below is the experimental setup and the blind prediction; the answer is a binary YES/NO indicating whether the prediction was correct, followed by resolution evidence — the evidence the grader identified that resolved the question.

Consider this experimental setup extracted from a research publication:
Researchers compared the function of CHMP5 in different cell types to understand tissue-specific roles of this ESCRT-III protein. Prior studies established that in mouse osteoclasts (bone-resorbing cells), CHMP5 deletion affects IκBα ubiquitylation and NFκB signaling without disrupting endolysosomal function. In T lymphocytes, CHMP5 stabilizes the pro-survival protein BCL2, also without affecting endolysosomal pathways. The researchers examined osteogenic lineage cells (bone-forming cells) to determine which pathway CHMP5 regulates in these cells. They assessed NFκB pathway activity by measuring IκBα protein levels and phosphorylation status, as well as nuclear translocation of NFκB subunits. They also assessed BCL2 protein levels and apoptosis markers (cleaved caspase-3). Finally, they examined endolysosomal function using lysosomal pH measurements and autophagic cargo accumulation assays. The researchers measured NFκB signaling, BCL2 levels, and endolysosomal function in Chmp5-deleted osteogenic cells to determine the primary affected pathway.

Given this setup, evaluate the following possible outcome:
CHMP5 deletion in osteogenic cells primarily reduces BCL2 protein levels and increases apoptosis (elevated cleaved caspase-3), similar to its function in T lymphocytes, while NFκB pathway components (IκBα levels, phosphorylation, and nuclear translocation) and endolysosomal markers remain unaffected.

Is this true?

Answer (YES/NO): NO